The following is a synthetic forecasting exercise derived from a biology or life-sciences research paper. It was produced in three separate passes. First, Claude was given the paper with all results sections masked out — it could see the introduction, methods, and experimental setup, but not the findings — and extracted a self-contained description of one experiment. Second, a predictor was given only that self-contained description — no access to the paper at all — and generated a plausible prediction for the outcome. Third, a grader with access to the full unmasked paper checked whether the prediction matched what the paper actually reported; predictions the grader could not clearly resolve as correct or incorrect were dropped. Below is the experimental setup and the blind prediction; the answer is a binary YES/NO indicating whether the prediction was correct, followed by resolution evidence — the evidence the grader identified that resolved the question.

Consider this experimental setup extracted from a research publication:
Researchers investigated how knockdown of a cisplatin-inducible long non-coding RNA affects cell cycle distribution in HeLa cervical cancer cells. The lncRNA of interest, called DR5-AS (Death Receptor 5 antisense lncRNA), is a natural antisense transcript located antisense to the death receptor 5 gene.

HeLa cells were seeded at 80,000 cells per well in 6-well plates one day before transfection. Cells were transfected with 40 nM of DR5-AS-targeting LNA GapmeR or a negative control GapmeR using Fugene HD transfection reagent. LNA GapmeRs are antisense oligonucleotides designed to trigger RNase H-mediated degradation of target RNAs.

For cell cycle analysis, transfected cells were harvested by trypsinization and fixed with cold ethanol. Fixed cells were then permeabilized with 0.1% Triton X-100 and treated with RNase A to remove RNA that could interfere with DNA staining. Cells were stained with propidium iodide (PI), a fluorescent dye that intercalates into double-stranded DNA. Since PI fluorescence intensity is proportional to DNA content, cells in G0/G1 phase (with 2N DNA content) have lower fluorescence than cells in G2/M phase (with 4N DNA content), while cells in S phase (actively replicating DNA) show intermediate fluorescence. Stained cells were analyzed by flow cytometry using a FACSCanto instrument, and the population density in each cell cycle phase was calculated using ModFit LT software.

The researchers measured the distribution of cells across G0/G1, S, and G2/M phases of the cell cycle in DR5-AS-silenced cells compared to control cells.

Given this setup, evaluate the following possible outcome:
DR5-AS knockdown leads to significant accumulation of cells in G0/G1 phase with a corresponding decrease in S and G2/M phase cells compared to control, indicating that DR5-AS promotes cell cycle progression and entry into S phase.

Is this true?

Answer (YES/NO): NO